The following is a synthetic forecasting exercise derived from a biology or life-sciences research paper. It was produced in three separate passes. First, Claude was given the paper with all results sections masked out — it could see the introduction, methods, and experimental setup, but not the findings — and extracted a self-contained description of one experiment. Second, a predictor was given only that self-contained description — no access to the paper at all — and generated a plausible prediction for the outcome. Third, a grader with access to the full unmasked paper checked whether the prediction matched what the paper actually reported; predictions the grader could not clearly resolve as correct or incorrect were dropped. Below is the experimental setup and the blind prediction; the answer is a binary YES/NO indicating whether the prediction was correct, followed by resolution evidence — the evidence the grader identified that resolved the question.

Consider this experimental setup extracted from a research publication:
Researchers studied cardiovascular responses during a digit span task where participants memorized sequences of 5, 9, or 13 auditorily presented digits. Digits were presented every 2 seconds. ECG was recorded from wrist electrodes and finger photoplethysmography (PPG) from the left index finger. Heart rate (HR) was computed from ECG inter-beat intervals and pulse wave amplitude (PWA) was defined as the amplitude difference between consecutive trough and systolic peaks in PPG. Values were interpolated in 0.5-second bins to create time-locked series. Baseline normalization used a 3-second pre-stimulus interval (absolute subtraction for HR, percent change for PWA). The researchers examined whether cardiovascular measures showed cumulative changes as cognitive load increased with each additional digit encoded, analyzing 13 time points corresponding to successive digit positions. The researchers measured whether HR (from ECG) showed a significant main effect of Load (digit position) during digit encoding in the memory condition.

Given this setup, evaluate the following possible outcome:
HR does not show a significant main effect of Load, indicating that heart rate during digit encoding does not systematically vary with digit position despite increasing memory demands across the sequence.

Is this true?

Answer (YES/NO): YES